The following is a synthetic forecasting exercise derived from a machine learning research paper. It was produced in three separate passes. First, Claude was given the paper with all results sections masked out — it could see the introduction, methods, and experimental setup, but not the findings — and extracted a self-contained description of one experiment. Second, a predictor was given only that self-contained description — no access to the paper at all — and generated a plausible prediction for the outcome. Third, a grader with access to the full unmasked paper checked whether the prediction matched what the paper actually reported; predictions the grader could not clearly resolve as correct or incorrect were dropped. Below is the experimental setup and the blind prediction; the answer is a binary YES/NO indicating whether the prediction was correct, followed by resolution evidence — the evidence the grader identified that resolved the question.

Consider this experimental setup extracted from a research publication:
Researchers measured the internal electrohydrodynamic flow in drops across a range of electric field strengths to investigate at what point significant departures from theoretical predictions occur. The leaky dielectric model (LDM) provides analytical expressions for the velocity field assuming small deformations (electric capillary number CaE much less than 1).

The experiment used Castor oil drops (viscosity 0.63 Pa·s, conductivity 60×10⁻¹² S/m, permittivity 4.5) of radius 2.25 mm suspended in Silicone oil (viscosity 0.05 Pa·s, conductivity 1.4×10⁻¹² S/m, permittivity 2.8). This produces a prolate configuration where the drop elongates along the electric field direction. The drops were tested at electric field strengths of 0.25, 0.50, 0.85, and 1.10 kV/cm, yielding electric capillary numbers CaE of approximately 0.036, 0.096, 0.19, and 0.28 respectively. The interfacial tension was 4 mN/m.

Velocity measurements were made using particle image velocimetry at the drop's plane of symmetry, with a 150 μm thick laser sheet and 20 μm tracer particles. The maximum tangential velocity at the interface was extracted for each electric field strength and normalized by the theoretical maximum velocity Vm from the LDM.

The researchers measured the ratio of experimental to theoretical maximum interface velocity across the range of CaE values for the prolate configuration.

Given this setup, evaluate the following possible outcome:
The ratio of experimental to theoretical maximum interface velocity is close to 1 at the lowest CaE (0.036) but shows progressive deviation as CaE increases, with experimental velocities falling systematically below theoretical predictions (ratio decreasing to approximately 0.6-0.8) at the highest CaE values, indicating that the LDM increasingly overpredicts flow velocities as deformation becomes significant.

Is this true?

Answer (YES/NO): NO